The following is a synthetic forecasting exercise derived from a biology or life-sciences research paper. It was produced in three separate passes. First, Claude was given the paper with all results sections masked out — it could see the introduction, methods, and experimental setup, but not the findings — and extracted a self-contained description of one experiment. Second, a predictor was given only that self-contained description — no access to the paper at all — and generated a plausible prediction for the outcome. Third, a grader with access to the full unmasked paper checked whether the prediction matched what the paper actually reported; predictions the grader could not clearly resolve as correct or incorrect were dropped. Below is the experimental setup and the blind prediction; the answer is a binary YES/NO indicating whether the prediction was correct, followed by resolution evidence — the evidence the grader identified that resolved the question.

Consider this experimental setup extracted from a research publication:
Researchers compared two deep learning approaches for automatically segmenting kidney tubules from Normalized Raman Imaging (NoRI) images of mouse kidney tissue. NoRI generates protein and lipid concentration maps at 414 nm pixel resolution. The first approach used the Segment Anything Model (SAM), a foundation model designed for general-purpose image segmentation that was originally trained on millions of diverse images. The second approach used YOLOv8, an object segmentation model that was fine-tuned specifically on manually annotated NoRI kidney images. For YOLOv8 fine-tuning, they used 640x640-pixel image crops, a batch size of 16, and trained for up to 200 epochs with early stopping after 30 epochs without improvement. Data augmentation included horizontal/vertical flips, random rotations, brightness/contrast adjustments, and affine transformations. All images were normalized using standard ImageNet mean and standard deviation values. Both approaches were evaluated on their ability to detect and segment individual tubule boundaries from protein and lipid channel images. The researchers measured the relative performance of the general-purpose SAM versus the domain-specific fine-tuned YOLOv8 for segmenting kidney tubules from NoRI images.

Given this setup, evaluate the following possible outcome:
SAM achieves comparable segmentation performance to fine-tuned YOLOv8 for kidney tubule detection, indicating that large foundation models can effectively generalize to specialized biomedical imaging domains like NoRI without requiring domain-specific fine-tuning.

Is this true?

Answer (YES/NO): YES